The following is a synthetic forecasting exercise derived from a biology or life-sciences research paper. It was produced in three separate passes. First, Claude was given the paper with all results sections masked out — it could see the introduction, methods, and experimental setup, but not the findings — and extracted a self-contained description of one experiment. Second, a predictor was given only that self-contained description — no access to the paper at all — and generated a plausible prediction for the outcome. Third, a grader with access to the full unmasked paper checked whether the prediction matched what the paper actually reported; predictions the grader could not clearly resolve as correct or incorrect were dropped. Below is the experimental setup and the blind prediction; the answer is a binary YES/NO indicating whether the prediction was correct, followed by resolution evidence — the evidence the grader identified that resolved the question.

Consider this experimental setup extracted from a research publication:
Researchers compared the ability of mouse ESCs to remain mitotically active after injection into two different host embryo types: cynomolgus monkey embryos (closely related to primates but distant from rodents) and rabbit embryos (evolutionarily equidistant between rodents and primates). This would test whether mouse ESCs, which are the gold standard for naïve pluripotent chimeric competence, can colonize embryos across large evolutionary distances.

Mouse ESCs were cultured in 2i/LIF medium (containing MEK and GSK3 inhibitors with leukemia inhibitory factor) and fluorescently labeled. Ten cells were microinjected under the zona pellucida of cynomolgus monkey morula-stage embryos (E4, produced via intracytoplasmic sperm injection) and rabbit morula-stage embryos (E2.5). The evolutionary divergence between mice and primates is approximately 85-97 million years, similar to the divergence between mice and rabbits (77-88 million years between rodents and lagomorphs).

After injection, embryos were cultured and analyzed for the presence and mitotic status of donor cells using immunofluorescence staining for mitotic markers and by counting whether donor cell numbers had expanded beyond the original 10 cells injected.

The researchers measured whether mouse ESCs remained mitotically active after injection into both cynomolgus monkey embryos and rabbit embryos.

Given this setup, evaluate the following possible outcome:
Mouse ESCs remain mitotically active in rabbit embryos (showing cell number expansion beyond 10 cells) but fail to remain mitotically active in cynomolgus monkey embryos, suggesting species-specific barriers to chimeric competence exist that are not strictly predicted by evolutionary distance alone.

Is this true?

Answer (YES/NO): NO